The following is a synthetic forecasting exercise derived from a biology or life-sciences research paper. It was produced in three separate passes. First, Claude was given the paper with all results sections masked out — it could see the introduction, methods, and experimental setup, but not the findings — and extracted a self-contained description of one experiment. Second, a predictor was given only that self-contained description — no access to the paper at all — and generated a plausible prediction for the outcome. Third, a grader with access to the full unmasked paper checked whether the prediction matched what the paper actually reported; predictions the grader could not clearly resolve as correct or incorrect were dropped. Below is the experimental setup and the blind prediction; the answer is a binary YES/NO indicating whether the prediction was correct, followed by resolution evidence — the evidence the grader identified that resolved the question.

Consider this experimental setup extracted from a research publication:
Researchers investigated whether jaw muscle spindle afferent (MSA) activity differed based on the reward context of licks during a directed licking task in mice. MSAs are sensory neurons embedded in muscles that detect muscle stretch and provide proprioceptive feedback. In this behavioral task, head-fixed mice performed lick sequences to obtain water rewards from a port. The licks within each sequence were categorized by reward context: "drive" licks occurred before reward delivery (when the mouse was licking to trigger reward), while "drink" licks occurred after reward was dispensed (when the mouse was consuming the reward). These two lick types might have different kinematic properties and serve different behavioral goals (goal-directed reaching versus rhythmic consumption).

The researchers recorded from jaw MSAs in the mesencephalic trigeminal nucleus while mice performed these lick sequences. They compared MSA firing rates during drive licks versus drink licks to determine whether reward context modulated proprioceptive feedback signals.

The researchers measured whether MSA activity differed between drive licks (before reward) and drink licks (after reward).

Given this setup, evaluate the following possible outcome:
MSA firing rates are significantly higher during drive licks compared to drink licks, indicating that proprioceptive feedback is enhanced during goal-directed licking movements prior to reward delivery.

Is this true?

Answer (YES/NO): NO